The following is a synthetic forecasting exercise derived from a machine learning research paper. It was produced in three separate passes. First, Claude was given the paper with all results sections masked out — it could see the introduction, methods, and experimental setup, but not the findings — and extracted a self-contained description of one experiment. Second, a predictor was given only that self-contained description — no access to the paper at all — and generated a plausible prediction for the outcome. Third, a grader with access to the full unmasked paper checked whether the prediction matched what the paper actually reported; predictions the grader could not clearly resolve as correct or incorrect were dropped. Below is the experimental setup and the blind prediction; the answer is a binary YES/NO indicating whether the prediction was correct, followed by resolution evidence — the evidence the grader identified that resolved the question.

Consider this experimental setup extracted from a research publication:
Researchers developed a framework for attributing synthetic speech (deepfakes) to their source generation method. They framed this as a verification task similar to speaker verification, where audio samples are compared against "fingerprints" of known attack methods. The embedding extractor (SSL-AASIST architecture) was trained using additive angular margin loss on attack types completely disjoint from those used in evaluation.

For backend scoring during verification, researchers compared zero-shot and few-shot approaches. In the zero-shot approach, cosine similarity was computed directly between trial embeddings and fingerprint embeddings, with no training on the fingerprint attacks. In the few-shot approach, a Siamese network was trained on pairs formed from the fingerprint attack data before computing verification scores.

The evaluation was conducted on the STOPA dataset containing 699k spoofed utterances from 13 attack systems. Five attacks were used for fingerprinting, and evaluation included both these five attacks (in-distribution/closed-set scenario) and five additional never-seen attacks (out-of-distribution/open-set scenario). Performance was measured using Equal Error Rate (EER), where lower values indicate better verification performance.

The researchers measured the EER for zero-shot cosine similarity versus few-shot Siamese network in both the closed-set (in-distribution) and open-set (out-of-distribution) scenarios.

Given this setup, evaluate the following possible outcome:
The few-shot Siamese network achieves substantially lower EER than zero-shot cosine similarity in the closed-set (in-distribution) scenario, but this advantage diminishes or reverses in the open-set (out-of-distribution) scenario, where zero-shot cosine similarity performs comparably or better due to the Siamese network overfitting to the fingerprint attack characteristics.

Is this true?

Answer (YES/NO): YES